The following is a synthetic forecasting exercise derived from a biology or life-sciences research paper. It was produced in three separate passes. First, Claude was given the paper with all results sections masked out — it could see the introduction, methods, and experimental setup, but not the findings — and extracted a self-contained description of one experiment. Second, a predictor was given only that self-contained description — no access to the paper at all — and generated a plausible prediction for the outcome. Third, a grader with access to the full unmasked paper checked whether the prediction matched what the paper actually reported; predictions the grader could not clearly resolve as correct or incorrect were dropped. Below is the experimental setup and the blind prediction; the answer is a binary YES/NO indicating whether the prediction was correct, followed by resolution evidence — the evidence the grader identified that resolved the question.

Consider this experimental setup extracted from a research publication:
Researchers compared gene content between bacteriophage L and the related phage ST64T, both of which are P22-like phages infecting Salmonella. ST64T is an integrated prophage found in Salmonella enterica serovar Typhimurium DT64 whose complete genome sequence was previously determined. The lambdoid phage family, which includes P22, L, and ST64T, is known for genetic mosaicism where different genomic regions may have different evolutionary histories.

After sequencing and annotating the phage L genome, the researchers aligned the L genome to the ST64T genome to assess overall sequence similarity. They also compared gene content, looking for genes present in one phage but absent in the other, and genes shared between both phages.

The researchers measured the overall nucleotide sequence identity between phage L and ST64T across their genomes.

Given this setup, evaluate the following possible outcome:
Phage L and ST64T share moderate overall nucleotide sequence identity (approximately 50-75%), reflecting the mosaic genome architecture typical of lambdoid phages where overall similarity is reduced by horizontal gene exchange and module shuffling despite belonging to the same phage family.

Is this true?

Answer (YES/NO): NO